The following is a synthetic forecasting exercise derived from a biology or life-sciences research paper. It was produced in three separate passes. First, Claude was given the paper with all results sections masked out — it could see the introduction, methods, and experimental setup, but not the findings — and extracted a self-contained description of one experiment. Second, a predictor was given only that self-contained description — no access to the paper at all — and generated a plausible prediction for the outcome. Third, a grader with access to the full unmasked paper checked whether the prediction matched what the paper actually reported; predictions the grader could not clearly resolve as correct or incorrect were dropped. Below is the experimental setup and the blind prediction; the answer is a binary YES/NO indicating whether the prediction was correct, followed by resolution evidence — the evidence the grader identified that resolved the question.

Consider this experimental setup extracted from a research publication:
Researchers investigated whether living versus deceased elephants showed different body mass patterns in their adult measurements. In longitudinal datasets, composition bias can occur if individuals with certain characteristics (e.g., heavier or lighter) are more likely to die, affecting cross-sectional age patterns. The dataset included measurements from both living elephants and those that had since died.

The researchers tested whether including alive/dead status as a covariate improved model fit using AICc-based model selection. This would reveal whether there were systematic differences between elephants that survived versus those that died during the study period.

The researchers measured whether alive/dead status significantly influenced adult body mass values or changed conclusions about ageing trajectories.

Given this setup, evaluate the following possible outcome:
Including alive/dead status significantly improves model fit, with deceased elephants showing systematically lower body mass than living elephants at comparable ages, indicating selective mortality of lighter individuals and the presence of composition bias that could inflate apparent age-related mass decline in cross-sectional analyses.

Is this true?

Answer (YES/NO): NO